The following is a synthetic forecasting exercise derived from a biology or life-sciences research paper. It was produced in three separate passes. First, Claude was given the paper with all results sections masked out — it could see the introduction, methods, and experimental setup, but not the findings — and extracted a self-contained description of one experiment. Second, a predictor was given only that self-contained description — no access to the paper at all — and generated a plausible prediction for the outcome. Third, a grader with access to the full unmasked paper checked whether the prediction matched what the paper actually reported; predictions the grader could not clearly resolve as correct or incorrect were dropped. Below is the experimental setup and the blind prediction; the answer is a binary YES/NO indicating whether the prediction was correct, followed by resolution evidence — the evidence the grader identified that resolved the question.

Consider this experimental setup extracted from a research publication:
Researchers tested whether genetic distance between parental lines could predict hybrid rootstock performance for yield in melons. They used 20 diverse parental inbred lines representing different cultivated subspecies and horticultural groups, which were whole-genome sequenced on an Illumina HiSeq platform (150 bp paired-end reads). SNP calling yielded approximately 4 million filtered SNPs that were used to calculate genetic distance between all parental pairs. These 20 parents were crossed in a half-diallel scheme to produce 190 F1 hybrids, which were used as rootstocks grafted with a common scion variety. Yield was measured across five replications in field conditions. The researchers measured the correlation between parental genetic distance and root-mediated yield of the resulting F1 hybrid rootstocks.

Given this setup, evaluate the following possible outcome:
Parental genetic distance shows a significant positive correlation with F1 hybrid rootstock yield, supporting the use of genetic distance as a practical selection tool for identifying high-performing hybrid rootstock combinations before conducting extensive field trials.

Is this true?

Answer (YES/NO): NO